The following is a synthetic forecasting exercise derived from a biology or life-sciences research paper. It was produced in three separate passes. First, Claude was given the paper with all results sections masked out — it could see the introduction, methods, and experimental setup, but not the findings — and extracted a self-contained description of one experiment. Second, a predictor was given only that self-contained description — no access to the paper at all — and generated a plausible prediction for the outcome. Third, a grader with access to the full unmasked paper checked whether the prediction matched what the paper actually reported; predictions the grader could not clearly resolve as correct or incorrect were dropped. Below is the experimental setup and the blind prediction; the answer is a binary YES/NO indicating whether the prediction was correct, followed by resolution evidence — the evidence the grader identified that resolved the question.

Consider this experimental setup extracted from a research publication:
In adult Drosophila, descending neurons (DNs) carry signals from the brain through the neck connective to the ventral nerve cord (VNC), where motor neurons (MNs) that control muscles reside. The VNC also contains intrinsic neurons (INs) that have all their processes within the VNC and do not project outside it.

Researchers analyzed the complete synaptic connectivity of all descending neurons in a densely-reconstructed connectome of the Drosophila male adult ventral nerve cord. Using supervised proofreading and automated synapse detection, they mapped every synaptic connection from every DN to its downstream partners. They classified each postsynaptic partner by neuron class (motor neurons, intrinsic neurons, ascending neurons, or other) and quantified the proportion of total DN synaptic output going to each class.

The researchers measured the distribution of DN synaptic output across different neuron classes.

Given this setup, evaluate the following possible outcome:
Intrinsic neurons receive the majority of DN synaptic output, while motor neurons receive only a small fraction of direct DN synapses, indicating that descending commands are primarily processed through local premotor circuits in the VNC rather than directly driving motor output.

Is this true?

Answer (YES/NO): YES